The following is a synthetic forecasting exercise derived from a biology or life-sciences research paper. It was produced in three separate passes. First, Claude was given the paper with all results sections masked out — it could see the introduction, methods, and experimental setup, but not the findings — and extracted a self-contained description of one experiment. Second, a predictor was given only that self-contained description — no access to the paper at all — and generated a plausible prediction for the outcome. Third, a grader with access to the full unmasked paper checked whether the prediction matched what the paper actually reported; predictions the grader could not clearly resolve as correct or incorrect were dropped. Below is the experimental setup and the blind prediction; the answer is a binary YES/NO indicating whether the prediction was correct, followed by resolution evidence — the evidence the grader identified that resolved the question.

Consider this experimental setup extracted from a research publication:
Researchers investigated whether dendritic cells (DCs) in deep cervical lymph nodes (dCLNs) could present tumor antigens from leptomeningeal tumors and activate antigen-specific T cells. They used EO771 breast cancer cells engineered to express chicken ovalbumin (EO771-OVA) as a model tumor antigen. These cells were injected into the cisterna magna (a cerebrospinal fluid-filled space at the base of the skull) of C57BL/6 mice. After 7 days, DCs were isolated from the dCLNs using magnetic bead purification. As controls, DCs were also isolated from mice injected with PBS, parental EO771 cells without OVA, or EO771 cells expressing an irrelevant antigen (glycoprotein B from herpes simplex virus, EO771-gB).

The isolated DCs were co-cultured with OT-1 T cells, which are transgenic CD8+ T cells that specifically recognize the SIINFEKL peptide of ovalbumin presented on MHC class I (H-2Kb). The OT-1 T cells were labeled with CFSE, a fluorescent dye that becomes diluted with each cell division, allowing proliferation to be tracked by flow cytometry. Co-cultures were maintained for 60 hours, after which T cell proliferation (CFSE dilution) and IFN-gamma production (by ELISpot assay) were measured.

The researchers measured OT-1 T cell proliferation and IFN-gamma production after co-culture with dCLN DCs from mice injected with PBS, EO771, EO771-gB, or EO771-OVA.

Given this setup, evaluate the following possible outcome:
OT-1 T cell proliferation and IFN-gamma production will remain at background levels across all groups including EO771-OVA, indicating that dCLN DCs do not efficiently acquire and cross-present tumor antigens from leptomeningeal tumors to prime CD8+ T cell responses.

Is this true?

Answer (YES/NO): NO